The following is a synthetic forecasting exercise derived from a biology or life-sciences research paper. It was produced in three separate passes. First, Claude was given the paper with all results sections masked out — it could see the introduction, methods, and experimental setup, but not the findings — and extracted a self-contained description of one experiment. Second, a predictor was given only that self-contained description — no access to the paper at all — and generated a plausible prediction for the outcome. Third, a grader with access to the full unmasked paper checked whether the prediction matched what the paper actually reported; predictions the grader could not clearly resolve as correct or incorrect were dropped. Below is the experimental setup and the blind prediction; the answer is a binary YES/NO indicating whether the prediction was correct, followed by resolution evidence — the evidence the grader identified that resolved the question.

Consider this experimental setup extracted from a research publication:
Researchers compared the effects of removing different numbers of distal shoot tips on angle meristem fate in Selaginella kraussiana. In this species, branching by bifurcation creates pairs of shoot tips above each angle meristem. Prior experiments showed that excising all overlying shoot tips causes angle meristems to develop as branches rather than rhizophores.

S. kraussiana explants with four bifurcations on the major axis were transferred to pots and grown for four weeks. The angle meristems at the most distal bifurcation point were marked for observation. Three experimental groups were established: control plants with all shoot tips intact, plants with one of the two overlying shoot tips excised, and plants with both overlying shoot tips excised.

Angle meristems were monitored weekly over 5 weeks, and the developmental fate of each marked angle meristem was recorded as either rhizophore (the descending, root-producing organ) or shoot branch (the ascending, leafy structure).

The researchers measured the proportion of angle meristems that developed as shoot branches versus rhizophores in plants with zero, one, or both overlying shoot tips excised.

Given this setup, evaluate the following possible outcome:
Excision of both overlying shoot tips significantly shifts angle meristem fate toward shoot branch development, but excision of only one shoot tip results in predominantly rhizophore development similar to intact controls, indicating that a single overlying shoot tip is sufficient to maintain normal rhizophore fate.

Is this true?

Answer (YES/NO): YES